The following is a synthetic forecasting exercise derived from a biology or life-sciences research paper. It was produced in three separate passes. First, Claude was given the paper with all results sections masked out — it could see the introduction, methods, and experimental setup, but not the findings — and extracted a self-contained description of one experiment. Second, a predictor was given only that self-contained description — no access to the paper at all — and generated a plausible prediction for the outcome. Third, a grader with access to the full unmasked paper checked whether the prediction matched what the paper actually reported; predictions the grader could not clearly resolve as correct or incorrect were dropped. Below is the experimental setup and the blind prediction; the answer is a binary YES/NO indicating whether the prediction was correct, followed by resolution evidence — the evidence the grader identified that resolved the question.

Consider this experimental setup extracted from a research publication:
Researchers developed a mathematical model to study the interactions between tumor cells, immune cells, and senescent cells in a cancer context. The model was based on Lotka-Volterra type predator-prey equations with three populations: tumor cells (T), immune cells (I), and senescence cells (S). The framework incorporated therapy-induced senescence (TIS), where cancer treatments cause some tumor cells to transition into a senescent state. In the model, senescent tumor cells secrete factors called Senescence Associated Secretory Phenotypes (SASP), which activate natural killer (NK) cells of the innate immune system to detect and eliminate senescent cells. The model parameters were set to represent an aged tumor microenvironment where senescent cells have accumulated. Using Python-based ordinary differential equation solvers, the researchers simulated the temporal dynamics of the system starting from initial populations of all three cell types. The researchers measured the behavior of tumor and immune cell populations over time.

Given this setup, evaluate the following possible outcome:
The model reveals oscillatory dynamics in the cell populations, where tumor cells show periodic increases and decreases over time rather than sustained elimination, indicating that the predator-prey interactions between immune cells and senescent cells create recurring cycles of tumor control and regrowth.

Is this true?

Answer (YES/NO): YES